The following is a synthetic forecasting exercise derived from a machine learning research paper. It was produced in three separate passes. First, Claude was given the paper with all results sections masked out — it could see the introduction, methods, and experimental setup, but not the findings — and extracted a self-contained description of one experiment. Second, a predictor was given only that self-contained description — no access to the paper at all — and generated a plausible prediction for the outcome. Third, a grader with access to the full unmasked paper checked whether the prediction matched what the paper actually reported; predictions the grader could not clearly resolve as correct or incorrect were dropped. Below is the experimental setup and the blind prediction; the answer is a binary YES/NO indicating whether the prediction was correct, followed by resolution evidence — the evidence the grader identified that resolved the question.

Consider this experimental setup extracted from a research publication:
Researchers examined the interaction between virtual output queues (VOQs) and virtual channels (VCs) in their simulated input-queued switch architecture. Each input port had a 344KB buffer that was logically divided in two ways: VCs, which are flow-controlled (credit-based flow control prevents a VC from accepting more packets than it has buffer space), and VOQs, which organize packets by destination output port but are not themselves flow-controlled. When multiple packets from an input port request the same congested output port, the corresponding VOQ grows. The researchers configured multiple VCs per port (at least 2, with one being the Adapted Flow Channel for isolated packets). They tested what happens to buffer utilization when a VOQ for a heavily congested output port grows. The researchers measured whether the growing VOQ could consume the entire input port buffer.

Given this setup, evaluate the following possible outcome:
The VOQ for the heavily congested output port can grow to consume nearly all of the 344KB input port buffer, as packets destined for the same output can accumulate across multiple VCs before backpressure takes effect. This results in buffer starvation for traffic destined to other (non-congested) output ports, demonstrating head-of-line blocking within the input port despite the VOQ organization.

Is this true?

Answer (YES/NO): NO